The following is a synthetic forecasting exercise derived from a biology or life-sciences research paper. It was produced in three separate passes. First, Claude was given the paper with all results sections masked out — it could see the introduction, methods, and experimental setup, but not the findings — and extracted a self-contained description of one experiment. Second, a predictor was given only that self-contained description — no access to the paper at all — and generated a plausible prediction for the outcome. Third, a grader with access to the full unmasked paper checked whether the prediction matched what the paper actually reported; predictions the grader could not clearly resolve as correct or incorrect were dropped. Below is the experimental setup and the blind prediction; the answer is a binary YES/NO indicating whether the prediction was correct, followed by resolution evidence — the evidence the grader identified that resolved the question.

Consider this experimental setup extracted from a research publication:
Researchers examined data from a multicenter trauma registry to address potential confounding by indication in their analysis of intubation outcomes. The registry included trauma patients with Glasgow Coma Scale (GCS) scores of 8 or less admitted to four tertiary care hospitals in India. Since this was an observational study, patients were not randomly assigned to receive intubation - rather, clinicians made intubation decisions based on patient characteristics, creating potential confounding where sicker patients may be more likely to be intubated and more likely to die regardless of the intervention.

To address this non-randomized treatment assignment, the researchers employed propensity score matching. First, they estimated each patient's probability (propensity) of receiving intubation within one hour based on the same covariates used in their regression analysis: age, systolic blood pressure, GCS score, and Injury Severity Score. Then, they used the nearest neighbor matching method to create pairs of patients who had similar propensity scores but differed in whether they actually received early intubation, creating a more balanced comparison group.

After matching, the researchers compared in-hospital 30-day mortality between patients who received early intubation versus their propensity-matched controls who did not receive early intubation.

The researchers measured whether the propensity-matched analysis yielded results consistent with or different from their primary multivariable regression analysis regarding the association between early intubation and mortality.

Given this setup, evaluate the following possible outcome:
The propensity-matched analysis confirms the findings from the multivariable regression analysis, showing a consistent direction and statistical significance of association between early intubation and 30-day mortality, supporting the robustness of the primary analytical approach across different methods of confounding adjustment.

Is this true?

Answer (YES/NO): YES